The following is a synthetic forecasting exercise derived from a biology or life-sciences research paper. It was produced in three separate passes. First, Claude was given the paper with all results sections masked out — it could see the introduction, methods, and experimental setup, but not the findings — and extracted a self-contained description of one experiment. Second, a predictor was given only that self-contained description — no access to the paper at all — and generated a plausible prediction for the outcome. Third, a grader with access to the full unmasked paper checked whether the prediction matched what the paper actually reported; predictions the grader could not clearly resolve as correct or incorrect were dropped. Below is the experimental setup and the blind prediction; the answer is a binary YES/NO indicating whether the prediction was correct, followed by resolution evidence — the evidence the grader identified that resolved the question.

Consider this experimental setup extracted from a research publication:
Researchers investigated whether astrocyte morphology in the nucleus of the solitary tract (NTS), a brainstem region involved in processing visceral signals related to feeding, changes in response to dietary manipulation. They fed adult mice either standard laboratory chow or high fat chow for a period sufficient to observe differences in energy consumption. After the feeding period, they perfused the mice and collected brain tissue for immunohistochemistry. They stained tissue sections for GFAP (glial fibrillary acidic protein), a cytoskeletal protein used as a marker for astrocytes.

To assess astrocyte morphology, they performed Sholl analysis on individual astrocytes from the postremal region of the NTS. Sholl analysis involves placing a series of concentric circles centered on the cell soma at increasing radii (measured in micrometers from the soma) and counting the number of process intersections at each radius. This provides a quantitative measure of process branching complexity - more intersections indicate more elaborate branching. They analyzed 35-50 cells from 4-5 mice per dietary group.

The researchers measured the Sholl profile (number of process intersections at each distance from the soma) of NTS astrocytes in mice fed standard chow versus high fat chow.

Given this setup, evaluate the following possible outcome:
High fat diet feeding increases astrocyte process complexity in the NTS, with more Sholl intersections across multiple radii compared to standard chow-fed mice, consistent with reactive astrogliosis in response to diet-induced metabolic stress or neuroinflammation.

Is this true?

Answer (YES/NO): YES